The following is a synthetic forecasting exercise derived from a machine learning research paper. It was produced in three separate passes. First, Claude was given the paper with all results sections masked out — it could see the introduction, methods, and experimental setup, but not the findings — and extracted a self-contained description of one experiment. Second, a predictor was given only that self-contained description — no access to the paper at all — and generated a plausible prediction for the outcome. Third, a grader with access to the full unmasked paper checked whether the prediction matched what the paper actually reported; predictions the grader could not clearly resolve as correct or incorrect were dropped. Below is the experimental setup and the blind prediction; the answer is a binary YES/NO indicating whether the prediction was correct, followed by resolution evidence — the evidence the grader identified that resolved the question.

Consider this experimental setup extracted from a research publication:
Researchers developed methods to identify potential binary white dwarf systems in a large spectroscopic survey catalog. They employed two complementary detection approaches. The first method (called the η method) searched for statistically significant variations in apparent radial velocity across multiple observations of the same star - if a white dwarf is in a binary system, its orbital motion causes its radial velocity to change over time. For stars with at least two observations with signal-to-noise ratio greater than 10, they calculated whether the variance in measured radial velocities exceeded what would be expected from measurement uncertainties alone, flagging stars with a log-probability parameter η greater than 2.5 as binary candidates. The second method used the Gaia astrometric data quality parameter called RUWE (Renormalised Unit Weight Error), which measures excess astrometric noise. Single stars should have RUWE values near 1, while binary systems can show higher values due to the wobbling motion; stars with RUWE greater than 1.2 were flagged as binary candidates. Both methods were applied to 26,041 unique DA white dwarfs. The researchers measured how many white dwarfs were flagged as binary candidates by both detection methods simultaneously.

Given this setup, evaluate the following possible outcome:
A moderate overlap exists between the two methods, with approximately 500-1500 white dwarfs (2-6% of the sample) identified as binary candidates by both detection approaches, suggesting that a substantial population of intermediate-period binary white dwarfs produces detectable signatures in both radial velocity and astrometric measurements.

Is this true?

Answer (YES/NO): NO